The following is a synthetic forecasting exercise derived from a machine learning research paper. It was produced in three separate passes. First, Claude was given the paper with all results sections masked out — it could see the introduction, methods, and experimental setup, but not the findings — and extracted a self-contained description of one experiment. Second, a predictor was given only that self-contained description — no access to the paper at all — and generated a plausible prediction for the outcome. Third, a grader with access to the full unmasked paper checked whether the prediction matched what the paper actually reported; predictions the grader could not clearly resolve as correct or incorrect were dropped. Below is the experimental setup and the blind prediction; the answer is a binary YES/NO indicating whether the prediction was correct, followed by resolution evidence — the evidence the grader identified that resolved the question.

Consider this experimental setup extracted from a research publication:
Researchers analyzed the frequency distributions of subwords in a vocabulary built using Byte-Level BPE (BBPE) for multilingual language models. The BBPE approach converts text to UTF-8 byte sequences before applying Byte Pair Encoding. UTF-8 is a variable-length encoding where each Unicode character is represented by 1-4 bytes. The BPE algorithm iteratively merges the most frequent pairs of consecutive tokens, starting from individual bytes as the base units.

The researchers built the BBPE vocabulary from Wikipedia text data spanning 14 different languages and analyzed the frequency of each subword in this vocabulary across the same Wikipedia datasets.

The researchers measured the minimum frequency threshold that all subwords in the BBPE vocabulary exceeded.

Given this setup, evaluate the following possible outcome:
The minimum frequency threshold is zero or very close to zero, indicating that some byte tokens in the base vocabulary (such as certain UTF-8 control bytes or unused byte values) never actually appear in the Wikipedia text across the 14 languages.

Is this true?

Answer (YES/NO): NO